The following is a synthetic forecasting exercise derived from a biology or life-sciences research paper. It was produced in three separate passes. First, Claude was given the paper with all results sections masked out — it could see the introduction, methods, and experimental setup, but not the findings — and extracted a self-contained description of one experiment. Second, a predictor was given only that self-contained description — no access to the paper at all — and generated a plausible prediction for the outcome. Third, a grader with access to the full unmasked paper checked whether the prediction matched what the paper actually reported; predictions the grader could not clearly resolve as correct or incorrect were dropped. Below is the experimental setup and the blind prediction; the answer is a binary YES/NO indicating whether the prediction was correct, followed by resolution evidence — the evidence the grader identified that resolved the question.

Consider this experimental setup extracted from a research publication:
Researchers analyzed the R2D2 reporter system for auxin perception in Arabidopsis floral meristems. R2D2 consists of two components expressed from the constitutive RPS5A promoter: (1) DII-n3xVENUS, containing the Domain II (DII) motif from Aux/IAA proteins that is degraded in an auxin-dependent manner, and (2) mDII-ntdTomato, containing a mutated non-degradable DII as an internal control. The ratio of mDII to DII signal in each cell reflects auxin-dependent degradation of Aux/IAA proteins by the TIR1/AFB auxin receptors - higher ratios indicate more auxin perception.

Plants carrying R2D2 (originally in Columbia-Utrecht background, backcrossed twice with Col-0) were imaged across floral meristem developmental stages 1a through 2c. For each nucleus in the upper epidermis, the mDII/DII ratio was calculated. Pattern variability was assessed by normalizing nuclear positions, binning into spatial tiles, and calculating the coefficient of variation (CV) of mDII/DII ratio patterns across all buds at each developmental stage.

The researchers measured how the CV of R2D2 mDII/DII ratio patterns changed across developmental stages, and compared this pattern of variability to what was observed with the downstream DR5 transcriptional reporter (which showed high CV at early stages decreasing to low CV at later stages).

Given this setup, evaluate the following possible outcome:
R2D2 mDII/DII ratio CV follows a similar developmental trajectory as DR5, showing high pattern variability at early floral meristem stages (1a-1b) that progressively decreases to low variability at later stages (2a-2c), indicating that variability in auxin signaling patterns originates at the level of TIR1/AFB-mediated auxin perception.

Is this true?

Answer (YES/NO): NO